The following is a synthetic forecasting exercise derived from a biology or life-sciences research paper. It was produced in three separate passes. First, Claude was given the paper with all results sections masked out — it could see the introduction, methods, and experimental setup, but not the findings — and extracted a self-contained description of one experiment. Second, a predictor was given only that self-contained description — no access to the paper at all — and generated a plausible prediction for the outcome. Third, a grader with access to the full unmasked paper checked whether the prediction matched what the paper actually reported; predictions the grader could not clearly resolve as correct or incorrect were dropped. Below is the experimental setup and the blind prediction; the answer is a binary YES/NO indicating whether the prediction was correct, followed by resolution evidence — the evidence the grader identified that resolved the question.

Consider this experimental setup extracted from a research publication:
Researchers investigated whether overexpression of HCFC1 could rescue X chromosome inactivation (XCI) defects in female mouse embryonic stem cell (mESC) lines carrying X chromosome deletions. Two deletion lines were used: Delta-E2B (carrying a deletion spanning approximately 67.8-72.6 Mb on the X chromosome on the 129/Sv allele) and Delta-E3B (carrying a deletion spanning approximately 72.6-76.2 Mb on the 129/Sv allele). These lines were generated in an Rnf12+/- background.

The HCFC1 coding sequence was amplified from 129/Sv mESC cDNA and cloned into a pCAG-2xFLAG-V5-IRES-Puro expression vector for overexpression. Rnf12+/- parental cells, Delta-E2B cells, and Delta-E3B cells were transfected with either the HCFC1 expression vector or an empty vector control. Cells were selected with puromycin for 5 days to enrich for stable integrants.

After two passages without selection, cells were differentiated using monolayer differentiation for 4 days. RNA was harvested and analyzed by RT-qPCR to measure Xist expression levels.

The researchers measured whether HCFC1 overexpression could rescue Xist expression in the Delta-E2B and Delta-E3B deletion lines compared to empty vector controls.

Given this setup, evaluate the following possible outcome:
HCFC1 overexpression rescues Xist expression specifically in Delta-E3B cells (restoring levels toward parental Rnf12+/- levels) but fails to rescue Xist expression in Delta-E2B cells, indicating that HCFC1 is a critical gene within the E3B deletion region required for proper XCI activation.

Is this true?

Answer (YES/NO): NO